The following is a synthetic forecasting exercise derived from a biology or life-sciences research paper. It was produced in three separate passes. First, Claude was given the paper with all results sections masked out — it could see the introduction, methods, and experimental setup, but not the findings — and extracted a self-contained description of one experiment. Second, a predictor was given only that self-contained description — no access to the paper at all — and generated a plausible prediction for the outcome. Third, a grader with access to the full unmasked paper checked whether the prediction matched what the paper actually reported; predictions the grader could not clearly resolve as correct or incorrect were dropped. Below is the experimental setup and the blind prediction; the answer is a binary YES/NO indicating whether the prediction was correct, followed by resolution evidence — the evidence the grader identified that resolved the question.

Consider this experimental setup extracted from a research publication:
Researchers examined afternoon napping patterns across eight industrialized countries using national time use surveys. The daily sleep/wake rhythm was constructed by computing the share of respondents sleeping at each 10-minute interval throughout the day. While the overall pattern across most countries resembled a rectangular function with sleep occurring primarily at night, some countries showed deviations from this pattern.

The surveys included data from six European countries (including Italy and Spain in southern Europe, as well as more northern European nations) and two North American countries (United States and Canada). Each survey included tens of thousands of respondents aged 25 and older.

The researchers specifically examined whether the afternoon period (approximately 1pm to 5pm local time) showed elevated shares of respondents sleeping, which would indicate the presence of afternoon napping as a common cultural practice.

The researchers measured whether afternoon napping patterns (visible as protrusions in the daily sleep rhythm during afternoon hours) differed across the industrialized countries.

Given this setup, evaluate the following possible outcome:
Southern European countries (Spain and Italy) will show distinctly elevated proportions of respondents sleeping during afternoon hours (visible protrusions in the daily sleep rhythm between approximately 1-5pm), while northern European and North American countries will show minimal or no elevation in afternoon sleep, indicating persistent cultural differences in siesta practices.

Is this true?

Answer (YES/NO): YES